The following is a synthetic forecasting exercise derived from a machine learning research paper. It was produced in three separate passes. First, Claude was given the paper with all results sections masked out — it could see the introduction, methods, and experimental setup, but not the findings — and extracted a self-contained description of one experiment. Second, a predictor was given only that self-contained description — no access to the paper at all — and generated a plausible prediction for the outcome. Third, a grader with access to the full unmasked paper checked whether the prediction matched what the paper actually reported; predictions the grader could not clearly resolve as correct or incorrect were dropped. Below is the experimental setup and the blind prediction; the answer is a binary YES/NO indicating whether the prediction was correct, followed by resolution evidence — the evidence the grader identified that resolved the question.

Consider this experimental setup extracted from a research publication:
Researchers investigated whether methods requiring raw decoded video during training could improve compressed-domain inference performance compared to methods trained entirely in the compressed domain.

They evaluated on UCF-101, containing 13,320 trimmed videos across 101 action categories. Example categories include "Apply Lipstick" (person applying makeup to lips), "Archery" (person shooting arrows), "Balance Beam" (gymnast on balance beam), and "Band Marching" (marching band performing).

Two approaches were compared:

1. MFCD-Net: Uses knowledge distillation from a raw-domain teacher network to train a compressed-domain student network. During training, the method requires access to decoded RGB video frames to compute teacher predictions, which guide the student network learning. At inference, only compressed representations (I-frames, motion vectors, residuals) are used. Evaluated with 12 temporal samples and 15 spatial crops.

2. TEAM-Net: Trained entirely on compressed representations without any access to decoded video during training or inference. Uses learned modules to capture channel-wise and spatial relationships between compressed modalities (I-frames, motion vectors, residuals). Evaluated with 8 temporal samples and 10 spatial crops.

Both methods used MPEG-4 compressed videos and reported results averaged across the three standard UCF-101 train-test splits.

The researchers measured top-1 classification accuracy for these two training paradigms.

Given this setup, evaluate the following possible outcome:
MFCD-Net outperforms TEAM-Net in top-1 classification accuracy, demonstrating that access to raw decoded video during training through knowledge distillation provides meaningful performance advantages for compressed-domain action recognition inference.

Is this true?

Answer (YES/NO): NO